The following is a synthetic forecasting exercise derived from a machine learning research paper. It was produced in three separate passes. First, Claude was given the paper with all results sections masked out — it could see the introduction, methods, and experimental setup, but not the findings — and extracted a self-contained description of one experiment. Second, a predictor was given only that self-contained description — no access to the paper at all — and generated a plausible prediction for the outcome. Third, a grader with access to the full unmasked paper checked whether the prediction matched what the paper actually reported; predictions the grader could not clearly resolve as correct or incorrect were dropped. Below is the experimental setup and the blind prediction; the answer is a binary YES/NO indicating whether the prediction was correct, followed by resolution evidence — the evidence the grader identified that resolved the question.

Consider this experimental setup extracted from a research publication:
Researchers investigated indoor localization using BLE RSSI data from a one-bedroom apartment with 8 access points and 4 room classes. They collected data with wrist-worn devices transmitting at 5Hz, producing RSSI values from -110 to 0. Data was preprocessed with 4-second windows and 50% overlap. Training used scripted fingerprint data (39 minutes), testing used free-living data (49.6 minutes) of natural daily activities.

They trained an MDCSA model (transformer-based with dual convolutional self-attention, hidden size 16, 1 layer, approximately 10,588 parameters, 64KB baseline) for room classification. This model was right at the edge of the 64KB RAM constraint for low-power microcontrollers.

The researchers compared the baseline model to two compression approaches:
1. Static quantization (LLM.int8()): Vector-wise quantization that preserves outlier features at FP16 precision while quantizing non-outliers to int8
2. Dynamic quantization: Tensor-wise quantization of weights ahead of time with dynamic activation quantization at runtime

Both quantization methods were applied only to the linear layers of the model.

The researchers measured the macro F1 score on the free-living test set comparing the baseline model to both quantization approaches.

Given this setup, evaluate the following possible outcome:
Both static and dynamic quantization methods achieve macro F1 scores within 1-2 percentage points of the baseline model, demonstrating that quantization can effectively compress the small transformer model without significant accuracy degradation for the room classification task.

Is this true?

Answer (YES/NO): YES